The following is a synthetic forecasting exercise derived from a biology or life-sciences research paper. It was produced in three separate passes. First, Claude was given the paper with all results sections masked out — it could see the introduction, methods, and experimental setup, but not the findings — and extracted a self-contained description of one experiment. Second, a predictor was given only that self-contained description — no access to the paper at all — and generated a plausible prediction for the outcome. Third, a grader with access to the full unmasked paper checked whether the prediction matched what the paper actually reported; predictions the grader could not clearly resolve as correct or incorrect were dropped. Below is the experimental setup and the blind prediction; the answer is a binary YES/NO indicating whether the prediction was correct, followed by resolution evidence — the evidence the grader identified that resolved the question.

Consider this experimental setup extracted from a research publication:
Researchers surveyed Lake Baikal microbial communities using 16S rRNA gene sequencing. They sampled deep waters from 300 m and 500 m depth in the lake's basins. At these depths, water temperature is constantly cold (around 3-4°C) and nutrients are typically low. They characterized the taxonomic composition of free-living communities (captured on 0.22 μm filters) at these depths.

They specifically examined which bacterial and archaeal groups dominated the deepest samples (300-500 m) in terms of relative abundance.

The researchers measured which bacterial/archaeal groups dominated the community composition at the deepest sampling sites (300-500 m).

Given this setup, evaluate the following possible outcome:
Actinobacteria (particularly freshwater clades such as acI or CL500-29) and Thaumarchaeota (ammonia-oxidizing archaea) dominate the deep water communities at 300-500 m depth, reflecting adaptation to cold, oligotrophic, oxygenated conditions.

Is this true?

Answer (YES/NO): YES